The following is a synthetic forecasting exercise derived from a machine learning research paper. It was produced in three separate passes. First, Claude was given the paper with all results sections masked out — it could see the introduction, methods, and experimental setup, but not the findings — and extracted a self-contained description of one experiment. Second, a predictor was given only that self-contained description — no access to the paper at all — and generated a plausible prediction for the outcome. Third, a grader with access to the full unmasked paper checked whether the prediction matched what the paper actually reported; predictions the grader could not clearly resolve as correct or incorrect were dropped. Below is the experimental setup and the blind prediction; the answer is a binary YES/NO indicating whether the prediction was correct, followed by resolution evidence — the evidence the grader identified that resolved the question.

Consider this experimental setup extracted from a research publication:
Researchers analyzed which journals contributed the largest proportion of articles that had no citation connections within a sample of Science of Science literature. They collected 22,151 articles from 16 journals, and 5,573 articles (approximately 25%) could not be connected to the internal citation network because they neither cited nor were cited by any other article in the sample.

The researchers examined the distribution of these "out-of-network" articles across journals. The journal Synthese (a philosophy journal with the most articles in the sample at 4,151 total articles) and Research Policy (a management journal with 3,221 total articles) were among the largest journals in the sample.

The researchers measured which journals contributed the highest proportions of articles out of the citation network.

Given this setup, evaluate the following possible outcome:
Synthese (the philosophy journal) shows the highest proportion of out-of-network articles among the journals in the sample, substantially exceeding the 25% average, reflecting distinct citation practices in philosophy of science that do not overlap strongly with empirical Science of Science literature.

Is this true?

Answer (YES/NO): NO